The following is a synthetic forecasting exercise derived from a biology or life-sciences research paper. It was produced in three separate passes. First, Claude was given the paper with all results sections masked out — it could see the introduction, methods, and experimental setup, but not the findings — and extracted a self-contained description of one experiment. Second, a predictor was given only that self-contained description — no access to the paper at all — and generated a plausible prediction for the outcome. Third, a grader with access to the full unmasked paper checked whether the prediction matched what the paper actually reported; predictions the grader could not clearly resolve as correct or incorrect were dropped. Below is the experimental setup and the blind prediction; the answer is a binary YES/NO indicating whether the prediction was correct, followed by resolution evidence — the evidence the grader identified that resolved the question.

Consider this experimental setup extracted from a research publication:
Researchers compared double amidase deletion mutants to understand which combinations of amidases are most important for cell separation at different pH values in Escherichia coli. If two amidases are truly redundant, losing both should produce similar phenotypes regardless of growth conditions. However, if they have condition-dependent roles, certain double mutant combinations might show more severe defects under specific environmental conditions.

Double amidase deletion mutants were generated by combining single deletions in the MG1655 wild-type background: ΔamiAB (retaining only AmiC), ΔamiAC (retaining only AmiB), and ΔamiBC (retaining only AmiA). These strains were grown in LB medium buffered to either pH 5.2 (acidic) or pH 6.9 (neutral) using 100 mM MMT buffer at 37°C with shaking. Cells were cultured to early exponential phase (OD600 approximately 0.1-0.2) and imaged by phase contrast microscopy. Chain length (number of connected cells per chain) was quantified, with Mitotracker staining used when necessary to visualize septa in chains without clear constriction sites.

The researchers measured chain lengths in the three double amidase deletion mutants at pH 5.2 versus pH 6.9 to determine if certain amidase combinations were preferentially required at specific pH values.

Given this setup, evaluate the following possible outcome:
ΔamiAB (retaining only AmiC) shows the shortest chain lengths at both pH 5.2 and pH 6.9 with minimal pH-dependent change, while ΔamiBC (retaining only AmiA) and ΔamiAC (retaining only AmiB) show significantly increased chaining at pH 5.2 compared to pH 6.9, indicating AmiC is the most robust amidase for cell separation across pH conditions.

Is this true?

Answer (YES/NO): NO